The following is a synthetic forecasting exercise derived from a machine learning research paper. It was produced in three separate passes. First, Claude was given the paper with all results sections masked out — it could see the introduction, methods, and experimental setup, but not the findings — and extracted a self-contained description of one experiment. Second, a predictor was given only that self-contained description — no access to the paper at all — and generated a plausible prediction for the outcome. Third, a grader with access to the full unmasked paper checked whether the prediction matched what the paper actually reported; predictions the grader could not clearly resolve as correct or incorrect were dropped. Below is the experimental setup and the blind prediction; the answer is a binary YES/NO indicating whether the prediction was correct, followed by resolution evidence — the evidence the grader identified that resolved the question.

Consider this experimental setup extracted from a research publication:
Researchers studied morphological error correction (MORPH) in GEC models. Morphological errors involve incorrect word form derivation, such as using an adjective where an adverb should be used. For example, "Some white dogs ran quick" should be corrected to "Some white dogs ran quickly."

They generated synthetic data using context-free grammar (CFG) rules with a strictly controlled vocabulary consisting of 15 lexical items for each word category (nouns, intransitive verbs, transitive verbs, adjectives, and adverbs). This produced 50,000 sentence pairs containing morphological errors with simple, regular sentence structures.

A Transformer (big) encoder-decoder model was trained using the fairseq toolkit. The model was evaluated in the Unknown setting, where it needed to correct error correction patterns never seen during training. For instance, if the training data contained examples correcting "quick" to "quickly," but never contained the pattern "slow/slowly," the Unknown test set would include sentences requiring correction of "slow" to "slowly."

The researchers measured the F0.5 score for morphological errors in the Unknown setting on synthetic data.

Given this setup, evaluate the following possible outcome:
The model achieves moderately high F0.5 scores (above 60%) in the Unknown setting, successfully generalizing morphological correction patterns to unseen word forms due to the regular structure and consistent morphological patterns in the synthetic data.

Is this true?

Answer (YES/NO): NO